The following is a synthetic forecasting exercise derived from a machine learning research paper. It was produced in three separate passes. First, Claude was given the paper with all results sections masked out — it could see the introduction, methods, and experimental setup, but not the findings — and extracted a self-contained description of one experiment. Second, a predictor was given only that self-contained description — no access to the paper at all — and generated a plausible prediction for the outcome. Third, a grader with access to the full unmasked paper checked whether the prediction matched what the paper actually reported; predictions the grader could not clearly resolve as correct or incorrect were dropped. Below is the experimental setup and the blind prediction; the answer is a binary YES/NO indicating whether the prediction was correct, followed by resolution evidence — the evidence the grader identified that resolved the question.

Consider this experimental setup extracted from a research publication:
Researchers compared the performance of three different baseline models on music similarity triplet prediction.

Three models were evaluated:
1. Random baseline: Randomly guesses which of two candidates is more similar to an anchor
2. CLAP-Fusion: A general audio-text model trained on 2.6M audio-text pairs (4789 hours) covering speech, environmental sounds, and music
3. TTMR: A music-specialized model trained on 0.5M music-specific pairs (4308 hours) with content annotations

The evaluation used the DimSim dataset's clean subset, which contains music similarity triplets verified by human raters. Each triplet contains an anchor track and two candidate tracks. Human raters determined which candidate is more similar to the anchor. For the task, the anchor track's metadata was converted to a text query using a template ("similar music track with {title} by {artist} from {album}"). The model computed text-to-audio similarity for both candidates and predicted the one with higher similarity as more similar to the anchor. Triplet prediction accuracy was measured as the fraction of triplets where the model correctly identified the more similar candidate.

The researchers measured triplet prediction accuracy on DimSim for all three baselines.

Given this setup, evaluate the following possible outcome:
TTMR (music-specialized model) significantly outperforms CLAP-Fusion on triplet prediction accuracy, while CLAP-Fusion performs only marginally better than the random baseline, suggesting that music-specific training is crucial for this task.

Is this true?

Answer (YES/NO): NO